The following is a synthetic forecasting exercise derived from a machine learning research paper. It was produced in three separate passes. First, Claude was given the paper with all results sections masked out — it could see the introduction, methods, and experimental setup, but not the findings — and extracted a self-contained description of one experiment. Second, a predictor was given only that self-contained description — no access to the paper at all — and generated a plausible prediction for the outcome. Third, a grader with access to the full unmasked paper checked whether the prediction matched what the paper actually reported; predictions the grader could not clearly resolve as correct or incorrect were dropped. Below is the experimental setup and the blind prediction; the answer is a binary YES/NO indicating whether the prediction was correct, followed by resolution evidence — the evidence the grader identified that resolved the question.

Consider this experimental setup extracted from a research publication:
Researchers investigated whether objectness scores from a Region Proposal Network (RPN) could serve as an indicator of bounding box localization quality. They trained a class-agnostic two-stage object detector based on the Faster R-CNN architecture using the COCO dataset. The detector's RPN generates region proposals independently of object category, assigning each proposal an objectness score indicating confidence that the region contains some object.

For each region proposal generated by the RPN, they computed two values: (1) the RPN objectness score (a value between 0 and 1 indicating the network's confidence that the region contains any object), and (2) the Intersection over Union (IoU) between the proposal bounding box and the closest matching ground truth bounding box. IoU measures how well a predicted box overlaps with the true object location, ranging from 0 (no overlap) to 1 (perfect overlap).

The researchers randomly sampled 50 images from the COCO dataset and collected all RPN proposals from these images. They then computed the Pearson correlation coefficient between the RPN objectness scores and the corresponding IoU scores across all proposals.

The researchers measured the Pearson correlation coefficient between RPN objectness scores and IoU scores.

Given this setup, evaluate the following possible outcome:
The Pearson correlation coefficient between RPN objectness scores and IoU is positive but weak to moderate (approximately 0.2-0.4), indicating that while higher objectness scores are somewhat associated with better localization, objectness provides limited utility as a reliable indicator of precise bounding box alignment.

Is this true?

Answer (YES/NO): NO